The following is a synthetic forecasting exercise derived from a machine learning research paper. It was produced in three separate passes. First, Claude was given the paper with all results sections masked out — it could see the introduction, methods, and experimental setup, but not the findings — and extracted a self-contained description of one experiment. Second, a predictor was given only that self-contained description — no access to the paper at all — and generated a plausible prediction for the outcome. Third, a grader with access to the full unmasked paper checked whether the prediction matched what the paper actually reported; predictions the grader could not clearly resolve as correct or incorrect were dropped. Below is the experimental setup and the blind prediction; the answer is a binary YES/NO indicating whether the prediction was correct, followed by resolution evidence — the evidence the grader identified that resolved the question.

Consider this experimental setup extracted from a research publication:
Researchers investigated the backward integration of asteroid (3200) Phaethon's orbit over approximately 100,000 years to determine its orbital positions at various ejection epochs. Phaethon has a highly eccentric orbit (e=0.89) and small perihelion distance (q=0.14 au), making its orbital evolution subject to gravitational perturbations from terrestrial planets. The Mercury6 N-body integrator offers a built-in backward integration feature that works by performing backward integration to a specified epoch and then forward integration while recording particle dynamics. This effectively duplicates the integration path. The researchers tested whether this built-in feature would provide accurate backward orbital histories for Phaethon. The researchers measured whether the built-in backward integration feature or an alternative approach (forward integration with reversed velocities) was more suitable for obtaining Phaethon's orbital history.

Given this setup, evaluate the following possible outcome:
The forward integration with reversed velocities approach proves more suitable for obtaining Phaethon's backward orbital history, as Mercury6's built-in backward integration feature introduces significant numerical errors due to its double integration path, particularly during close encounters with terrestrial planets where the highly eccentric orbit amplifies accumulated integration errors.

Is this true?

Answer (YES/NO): YES